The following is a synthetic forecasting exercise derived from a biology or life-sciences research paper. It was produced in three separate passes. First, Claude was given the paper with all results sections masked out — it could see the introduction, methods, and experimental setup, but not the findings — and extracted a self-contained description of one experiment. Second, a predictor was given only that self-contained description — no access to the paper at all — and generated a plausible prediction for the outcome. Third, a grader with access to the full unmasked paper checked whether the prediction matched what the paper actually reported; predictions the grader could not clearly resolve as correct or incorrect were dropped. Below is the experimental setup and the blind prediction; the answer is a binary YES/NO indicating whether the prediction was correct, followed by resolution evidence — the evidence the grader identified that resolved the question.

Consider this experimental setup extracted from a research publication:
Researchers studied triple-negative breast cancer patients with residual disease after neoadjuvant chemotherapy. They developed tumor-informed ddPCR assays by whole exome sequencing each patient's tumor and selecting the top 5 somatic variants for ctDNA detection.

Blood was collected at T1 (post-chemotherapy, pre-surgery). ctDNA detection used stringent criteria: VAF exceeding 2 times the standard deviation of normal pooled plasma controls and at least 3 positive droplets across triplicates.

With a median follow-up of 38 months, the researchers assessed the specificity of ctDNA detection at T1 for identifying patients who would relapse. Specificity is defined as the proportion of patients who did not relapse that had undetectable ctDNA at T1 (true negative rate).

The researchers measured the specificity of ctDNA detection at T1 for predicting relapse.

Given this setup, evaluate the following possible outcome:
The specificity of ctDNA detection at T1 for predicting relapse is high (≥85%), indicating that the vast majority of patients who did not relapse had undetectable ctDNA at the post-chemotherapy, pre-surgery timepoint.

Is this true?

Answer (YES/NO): NO